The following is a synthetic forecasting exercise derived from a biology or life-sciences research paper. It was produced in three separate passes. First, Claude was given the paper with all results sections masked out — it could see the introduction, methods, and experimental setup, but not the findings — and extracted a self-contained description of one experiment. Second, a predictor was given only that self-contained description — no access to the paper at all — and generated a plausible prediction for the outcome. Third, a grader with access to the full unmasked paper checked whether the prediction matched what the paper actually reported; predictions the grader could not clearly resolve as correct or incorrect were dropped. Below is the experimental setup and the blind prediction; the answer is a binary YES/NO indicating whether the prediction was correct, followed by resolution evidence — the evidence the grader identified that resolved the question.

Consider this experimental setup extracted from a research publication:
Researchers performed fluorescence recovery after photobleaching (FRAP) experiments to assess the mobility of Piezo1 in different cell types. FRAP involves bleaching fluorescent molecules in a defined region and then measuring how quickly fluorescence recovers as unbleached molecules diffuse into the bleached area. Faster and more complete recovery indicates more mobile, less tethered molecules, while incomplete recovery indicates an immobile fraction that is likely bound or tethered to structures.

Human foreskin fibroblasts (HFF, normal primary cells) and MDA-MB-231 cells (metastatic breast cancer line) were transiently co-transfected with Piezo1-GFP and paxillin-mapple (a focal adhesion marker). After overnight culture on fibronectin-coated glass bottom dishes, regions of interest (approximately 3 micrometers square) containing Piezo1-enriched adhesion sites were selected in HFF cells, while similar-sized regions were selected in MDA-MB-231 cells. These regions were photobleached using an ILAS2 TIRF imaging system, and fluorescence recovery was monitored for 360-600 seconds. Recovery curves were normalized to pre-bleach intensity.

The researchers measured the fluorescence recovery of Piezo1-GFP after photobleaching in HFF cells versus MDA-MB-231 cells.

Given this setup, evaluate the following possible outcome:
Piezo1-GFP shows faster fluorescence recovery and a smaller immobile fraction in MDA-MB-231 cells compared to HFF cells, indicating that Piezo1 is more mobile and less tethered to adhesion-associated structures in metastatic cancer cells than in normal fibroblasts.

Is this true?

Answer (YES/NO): YES